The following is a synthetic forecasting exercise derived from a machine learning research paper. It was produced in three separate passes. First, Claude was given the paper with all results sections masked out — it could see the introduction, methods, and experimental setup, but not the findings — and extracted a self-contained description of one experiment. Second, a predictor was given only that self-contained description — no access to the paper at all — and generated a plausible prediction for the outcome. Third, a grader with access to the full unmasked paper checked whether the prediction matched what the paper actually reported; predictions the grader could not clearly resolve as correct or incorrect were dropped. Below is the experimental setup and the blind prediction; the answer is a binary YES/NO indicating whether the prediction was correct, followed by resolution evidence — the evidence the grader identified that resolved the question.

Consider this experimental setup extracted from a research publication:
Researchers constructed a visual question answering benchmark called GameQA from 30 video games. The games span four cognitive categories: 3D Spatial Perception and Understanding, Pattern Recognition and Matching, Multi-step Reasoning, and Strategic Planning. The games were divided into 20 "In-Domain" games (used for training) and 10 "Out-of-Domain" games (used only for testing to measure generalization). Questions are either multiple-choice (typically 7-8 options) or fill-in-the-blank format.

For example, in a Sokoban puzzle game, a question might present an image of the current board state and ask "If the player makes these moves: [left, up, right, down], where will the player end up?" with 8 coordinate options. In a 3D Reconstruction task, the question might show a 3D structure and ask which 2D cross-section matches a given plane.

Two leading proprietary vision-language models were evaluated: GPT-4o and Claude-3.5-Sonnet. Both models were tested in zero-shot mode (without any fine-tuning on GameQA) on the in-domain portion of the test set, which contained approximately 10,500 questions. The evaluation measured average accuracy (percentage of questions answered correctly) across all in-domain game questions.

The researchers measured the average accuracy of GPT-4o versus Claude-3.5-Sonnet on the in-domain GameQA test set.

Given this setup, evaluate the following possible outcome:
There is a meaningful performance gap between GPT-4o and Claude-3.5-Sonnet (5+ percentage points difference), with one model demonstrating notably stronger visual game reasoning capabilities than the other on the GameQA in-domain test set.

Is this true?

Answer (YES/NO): YES